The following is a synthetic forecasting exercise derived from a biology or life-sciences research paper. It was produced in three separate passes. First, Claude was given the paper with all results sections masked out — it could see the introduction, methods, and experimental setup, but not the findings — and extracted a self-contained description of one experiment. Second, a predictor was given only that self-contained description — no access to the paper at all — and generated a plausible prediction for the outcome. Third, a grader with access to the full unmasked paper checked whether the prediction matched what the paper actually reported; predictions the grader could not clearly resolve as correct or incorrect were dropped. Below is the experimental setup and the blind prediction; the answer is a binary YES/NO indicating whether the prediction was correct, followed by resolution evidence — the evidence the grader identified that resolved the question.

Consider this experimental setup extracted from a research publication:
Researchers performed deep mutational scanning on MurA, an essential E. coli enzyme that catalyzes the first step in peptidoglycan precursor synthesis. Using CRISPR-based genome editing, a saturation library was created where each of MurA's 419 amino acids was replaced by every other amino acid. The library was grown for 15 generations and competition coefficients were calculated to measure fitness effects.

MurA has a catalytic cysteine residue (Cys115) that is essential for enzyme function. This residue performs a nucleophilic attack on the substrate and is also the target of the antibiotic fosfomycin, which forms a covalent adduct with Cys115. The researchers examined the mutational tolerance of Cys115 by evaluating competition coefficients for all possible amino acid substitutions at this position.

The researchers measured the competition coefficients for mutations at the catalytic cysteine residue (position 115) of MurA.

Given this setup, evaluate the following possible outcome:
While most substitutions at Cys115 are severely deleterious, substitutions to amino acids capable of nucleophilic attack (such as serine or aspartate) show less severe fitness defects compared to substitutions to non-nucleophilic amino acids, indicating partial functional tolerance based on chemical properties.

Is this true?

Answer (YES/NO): NO